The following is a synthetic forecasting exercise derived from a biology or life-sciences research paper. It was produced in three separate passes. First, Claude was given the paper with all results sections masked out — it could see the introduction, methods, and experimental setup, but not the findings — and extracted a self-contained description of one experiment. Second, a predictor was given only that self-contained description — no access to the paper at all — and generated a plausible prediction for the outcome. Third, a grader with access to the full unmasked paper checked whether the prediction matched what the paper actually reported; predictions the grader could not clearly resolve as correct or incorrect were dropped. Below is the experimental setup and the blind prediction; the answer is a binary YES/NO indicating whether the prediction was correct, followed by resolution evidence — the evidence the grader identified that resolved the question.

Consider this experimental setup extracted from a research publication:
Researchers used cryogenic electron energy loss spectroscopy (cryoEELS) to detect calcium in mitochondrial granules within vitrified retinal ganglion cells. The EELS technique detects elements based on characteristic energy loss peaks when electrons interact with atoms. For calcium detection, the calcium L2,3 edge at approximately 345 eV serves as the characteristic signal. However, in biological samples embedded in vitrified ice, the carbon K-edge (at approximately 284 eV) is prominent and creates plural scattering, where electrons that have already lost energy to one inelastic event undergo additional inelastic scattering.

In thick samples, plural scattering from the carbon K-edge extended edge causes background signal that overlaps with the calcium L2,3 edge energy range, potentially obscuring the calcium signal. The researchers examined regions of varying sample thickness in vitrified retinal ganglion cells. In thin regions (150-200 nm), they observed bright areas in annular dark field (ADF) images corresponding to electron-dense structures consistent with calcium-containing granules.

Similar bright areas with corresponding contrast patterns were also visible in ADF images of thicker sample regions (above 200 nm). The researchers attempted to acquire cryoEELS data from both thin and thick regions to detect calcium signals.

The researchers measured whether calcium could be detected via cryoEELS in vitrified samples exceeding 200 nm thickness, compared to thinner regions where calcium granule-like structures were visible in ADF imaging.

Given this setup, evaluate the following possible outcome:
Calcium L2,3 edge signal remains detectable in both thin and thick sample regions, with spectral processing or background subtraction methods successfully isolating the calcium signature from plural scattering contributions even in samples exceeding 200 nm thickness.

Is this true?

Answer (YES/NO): NO